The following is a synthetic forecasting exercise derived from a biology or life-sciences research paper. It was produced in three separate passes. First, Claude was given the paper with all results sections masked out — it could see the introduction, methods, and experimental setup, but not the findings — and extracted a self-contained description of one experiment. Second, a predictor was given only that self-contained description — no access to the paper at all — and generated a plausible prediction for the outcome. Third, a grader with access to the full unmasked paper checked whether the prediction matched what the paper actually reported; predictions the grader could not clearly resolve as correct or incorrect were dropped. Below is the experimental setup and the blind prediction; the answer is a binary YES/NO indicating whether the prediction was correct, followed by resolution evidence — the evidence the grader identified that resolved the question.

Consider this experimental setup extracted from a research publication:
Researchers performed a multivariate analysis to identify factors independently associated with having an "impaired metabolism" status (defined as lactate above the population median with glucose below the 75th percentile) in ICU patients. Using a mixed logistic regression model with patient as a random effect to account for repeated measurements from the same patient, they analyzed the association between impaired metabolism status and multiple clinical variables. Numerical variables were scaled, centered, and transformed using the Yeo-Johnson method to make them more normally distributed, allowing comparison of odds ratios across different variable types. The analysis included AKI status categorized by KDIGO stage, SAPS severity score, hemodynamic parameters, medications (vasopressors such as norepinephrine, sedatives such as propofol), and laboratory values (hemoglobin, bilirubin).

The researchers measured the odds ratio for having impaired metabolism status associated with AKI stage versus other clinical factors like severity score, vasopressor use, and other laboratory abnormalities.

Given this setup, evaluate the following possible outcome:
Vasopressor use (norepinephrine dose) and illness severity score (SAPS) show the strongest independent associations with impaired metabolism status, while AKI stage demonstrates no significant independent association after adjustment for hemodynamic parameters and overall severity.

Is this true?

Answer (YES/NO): NO